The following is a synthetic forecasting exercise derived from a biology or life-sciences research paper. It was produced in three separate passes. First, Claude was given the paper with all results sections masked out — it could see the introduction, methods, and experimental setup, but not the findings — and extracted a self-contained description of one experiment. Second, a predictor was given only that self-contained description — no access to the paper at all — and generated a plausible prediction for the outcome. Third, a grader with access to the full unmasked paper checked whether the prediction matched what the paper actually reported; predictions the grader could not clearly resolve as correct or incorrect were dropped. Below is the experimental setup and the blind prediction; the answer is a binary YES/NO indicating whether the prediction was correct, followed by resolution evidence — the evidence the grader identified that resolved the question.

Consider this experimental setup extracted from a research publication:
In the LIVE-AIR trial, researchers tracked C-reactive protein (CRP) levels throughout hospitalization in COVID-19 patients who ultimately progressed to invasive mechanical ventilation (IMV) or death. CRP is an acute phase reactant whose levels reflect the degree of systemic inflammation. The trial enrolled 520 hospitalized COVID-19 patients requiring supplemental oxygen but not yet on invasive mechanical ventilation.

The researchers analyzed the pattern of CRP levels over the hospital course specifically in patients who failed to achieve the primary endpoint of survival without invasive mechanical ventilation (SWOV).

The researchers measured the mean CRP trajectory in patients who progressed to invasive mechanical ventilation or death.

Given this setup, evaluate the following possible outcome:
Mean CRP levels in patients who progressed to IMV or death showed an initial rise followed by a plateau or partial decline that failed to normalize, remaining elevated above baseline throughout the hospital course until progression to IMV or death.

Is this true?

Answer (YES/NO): NO